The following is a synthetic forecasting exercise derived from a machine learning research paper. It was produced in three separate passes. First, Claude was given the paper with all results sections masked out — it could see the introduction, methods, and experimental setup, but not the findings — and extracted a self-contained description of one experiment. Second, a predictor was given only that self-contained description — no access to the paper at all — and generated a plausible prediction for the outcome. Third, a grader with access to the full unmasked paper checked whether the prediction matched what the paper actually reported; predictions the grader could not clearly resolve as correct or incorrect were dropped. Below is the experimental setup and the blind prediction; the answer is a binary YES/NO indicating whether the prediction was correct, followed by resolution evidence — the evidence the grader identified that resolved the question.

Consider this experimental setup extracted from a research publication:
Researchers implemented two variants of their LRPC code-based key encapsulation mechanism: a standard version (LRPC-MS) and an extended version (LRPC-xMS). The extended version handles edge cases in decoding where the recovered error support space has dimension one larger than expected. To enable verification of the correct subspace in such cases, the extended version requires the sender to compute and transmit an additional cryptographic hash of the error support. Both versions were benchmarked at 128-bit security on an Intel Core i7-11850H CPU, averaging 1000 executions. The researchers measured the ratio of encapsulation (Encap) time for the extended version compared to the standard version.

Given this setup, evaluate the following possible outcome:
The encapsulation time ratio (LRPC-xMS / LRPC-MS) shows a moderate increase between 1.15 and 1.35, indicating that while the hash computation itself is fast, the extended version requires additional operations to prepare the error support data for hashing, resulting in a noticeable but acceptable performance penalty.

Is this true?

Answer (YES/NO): NO